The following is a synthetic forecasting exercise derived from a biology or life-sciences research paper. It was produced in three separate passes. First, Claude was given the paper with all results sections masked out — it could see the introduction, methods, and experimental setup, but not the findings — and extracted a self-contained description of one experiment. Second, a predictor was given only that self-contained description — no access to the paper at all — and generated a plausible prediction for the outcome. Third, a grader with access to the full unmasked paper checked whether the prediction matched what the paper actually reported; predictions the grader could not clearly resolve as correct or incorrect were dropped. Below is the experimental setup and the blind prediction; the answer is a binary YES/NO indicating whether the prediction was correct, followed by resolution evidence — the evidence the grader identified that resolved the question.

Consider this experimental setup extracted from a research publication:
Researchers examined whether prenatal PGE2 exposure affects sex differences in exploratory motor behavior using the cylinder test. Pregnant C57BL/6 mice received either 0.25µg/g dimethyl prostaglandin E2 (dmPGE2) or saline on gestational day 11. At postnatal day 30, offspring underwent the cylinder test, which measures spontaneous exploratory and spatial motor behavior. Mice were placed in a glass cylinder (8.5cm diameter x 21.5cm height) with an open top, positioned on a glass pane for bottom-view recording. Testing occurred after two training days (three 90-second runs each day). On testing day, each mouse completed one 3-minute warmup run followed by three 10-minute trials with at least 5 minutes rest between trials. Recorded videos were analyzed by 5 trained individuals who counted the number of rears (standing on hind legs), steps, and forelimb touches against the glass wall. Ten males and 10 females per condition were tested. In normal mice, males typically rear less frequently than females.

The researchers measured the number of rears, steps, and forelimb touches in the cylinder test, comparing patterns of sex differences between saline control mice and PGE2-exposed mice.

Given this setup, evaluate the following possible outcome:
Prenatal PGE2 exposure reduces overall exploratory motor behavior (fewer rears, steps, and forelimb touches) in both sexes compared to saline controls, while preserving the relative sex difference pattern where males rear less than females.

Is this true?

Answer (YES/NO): NO